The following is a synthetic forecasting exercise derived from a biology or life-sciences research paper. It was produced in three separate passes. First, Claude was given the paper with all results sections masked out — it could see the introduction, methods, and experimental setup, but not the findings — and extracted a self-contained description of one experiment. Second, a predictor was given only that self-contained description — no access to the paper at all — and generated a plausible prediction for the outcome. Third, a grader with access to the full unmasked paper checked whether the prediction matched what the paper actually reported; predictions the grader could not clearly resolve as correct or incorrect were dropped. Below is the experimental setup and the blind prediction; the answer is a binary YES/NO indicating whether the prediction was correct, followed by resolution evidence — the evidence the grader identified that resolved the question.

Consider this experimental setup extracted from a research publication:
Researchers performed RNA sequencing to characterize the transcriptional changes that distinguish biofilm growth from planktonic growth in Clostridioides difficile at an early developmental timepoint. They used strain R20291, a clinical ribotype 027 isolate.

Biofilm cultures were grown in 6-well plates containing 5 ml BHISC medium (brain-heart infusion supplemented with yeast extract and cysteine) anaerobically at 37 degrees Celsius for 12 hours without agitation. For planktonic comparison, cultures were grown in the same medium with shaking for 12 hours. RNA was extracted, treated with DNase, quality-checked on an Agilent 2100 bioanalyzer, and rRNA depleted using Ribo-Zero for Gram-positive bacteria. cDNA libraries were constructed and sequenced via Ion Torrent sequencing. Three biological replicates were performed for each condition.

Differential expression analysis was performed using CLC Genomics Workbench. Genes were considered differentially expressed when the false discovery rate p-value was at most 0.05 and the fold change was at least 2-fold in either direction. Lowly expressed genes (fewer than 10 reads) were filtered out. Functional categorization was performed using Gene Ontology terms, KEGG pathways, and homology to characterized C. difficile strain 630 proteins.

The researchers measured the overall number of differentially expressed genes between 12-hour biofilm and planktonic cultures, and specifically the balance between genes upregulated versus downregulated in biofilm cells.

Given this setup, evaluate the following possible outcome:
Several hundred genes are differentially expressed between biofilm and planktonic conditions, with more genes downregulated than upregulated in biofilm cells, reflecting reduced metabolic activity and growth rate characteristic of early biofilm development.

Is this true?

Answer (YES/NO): YES